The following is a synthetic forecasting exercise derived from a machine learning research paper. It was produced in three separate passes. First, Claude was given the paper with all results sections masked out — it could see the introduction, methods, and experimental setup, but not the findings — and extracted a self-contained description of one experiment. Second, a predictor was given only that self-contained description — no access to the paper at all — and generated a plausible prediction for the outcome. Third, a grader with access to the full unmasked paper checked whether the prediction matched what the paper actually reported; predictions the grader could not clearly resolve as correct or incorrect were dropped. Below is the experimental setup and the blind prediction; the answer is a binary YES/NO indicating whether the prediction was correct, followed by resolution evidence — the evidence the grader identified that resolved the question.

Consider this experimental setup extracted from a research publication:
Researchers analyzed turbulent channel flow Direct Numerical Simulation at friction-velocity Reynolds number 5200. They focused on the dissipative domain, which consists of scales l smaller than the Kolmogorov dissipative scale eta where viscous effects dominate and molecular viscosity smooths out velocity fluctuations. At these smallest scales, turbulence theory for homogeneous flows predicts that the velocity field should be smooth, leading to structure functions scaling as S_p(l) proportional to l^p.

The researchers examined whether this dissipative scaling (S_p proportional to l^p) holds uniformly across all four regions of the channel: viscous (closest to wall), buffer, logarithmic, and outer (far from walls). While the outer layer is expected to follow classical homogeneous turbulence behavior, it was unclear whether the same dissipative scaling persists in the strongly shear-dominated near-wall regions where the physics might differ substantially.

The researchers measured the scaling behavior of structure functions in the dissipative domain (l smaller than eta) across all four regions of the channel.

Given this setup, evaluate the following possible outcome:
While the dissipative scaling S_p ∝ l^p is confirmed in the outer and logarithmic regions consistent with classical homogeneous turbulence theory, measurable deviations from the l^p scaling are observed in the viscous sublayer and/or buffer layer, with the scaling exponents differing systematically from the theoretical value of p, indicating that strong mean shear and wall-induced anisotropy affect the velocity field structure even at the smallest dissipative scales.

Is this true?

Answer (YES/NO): NO